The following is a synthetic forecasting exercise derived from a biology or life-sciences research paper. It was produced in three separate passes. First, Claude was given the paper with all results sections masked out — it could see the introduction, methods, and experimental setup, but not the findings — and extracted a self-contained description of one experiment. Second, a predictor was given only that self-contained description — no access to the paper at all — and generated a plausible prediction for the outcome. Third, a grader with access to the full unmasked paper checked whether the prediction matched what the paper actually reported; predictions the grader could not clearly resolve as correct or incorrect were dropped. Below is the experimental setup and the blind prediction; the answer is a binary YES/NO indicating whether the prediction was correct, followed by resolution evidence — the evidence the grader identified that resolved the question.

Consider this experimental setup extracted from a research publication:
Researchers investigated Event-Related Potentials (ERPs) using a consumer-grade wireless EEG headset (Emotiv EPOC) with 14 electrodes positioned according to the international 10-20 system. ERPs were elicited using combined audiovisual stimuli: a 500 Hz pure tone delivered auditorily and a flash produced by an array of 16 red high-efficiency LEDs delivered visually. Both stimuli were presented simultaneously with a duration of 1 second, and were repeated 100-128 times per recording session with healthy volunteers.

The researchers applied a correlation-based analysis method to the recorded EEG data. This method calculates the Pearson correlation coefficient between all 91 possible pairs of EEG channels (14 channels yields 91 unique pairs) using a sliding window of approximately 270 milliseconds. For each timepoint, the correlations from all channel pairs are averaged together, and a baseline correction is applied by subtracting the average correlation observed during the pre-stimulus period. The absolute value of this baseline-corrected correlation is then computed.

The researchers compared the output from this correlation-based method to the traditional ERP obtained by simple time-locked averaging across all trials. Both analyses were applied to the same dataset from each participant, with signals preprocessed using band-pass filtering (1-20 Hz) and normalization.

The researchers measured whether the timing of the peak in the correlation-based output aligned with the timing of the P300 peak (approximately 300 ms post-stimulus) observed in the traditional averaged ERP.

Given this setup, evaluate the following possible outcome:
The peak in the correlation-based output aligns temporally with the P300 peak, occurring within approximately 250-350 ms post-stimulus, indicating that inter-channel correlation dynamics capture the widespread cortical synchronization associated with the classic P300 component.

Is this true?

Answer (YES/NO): YES